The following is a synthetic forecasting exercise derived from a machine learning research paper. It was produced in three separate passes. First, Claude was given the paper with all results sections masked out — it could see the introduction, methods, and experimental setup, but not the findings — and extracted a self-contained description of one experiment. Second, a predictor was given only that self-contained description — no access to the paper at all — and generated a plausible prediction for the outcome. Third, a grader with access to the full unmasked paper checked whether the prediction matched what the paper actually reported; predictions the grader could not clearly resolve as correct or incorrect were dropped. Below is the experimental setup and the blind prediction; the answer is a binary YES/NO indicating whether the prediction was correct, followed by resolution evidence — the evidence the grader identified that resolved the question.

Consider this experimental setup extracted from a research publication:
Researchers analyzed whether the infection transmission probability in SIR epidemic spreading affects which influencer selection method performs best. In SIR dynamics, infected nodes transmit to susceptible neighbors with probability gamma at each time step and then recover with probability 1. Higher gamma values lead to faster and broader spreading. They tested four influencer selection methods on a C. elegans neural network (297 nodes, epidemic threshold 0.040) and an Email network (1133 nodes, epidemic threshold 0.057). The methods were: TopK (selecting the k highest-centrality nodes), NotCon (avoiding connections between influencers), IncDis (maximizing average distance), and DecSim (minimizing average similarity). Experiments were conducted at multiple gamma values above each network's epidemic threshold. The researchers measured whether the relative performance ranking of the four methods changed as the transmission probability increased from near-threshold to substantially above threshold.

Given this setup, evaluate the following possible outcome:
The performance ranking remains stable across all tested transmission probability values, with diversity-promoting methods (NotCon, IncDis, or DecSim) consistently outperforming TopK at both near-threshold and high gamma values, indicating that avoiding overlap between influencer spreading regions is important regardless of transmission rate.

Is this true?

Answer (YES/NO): YES